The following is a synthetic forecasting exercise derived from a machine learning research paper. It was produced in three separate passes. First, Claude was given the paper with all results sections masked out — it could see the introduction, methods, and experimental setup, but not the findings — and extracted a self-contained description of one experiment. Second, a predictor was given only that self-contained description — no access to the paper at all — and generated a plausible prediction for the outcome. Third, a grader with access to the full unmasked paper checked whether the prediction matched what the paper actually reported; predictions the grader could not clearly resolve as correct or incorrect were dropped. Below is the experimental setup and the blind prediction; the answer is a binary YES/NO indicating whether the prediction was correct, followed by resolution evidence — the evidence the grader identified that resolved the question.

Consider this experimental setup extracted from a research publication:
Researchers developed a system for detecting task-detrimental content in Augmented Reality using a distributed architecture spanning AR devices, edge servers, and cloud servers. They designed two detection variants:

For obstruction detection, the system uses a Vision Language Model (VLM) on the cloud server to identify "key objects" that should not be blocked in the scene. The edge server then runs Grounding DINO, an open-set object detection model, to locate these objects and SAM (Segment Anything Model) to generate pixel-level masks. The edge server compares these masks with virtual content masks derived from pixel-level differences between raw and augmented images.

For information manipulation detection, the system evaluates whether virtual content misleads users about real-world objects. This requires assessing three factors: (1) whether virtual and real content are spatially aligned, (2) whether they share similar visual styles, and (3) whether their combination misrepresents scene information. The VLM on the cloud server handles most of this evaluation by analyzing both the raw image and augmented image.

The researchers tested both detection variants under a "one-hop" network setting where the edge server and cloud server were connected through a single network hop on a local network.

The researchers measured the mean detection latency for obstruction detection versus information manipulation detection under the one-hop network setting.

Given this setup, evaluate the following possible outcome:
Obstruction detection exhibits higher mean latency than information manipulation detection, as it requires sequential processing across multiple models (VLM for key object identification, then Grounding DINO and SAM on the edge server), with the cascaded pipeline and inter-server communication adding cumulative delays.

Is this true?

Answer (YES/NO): NO